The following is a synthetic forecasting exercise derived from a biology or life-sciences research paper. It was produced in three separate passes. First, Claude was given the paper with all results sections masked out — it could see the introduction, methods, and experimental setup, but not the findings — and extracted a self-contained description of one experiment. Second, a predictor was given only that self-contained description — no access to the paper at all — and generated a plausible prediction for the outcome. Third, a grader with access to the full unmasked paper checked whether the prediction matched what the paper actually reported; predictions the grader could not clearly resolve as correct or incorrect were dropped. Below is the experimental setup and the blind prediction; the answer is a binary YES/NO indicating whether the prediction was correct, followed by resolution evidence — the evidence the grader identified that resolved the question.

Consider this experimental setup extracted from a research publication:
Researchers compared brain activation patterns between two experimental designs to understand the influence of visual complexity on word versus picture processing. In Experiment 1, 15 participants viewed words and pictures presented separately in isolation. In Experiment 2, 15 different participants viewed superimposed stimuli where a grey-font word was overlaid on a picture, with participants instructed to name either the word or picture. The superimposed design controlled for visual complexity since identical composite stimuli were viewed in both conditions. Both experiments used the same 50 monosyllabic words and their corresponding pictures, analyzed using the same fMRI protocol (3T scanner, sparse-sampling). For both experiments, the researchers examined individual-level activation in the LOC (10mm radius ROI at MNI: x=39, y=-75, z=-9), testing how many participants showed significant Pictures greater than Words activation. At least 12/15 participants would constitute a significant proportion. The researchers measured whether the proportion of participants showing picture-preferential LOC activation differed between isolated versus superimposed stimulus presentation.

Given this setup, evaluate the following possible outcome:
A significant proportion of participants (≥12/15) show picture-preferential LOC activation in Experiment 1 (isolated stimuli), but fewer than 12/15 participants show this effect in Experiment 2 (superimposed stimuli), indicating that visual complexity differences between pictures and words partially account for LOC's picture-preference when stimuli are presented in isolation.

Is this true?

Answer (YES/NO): NO